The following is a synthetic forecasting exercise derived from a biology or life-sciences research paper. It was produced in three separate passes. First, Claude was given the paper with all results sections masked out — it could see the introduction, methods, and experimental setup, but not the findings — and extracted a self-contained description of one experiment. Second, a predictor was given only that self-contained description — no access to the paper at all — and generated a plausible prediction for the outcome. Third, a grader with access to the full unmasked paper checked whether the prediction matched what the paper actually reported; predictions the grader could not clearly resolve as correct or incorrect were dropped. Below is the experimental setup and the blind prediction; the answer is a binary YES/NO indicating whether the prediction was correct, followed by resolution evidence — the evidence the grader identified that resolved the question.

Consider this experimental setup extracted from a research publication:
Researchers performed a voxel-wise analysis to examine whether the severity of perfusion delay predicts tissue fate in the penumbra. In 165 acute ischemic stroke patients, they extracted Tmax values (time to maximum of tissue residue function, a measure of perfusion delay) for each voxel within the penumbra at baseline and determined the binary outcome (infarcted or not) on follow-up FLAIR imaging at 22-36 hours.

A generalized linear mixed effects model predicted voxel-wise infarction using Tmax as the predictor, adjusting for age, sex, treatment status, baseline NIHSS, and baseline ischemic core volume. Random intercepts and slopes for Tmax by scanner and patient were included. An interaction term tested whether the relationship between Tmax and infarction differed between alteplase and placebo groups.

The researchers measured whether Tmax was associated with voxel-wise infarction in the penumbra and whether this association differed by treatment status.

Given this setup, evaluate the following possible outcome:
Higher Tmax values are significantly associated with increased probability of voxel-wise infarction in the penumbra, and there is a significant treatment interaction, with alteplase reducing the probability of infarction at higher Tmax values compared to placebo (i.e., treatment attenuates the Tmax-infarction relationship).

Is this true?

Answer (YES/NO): NO